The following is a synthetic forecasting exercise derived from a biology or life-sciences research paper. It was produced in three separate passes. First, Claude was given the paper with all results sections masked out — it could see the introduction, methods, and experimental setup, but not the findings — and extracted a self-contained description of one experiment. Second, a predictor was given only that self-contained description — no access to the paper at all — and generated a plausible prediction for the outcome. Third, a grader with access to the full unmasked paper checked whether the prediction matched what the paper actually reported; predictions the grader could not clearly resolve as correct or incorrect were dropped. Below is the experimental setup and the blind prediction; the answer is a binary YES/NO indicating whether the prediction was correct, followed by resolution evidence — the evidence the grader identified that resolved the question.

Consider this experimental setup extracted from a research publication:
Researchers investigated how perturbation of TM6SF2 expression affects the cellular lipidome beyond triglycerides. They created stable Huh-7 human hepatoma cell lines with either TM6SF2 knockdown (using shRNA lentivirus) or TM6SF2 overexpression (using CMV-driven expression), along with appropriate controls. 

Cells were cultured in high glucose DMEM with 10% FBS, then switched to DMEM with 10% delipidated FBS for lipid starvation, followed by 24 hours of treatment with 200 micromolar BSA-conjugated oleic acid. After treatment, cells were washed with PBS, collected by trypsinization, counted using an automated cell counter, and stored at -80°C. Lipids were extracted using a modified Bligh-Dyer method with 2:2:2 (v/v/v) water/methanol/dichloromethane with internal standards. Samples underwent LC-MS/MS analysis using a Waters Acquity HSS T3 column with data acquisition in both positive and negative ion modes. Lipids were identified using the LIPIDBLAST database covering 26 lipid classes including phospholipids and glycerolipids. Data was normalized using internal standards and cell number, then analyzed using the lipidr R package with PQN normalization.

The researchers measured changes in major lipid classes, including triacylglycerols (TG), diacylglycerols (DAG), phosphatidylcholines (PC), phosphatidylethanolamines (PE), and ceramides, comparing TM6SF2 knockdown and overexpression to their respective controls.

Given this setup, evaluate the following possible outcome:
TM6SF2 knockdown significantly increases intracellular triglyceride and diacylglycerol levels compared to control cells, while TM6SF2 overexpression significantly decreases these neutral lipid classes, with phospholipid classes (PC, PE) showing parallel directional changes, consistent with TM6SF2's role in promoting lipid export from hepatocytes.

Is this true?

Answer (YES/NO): NO